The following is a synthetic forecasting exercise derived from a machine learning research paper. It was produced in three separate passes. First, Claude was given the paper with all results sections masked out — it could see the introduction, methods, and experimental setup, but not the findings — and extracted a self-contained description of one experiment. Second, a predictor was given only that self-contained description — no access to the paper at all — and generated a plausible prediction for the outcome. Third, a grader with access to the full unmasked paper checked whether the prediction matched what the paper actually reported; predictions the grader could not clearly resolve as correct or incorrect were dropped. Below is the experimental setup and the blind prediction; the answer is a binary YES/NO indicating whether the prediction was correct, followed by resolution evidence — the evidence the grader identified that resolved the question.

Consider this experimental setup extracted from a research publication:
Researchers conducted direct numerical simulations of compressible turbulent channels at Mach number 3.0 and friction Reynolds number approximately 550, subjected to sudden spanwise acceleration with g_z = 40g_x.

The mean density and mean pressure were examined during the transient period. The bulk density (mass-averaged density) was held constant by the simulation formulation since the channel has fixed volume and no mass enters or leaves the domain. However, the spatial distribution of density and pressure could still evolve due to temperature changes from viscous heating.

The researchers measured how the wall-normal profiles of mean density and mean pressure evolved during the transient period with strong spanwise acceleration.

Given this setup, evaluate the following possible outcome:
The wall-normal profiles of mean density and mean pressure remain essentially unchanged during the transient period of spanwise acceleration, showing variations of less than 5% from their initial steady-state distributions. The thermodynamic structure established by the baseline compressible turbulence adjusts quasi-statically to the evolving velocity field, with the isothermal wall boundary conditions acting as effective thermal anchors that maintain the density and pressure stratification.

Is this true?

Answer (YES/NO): NO